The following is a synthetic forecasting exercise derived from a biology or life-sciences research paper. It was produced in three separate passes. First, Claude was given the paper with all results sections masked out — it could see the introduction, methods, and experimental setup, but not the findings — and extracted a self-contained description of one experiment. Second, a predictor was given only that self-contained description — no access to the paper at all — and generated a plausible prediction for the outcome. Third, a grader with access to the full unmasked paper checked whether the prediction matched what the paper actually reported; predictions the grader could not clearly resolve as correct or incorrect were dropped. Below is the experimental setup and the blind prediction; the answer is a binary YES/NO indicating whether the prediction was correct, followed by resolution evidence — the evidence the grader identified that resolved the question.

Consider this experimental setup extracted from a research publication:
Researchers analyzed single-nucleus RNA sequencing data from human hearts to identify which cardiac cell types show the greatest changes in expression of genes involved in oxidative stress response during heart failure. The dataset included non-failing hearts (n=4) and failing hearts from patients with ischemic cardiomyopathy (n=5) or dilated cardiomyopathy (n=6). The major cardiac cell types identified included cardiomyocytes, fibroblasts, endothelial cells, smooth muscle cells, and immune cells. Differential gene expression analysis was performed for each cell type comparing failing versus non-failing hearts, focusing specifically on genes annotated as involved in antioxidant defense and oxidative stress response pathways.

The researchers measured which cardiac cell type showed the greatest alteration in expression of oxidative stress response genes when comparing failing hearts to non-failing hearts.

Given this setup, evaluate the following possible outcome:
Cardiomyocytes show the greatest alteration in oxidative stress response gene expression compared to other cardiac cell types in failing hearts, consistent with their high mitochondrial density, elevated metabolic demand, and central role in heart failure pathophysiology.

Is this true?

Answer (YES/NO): NO